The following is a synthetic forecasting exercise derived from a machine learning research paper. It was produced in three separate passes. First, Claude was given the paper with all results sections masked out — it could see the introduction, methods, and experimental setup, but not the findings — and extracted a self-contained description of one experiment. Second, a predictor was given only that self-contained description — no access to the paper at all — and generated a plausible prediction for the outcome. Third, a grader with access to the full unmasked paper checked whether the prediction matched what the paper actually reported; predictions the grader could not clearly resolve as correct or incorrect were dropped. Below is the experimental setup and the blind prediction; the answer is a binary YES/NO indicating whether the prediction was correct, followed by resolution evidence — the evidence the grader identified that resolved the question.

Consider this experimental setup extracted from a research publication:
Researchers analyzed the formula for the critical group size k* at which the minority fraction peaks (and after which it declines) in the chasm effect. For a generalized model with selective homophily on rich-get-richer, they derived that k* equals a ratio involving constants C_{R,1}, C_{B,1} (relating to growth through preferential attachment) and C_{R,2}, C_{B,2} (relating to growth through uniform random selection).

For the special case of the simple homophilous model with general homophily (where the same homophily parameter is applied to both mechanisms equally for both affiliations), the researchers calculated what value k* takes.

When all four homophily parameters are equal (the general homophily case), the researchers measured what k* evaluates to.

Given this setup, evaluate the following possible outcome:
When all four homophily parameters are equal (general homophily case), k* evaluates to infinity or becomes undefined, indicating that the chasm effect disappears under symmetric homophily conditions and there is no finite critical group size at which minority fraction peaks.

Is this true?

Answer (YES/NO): NO